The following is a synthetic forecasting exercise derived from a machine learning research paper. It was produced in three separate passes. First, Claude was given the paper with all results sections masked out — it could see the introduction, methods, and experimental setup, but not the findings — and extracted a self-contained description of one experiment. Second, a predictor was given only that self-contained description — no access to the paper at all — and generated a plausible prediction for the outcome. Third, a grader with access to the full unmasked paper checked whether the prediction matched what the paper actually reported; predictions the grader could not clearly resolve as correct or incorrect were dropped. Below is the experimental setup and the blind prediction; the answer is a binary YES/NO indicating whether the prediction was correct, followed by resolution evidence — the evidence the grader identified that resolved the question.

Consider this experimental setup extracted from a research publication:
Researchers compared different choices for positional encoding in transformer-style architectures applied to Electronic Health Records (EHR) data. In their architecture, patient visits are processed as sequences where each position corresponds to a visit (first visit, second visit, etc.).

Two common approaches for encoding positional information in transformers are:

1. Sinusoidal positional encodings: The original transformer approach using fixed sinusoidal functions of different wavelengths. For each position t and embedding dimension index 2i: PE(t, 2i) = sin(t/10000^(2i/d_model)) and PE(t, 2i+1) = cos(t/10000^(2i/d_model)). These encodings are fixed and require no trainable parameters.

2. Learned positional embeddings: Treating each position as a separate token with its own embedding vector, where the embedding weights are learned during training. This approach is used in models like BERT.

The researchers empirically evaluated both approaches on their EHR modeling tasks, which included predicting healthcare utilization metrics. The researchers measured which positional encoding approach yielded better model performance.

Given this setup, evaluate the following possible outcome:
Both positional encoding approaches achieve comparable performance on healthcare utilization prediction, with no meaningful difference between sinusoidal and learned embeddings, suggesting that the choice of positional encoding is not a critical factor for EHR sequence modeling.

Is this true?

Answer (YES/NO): NO